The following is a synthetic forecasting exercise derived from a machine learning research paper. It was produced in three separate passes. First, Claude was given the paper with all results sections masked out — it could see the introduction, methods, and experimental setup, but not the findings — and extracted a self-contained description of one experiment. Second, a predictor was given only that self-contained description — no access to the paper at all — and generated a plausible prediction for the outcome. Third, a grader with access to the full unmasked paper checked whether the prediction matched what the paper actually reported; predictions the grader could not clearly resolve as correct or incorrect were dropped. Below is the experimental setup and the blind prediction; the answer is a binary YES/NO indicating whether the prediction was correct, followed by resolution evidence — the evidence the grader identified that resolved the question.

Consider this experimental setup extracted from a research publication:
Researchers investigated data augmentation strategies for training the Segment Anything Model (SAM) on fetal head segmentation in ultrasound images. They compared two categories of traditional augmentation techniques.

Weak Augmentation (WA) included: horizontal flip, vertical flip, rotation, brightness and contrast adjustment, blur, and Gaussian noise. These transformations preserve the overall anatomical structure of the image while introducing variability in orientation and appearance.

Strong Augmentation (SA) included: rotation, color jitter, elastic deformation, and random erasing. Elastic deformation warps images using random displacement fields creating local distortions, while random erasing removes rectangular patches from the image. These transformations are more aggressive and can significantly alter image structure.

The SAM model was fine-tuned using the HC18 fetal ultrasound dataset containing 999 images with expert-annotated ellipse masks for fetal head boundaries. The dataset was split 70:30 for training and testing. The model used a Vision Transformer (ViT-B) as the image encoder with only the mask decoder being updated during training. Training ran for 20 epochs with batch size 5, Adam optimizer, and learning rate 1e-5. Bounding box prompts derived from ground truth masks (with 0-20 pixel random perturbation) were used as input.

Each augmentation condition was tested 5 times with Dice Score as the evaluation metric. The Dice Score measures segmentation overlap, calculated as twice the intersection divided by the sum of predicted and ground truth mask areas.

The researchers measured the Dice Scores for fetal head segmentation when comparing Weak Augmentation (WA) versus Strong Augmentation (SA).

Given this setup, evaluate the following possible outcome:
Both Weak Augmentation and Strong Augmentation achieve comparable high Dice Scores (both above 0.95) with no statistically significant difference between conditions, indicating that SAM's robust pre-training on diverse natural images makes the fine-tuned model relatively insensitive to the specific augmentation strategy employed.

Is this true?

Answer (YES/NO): NO